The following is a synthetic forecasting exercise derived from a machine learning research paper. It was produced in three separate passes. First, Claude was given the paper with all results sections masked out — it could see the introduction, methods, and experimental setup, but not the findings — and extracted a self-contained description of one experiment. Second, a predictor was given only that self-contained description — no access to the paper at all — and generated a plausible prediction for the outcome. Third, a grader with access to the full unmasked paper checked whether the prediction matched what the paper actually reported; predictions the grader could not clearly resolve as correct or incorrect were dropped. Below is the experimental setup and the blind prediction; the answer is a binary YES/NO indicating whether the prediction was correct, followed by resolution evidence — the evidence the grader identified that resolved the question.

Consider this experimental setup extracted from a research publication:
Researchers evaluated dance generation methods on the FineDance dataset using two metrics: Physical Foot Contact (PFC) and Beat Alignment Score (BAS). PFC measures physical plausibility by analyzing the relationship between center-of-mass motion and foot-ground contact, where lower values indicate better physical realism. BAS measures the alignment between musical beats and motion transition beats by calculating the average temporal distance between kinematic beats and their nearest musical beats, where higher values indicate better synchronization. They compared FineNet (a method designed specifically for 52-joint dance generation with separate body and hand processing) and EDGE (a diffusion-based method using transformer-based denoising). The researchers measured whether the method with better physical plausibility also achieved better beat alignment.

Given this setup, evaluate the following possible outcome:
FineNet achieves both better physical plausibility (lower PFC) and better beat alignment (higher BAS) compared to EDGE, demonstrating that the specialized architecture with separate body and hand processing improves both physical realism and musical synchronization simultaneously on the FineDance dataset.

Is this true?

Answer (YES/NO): NO